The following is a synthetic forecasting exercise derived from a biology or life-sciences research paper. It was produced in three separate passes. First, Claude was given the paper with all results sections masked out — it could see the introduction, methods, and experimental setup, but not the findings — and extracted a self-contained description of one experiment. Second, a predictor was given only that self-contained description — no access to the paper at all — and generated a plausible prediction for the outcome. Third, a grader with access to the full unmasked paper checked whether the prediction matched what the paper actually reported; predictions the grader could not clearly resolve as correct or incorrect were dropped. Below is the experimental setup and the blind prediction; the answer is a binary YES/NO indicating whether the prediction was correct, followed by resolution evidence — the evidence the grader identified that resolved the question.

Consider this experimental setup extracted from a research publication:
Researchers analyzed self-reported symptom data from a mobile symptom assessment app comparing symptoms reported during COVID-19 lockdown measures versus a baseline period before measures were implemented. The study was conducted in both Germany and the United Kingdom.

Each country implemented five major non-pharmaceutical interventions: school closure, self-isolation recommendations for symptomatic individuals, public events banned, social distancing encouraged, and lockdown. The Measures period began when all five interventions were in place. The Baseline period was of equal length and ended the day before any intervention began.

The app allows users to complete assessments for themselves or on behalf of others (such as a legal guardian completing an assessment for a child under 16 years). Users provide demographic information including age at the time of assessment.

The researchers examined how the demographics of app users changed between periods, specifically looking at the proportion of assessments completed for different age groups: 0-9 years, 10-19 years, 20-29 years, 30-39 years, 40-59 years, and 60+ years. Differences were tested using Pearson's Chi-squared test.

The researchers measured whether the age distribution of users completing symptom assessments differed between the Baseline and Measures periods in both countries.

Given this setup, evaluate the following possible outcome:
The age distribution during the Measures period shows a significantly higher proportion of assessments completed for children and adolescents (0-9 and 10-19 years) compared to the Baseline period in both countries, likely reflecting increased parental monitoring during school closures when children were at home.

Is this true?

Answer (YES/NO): NO